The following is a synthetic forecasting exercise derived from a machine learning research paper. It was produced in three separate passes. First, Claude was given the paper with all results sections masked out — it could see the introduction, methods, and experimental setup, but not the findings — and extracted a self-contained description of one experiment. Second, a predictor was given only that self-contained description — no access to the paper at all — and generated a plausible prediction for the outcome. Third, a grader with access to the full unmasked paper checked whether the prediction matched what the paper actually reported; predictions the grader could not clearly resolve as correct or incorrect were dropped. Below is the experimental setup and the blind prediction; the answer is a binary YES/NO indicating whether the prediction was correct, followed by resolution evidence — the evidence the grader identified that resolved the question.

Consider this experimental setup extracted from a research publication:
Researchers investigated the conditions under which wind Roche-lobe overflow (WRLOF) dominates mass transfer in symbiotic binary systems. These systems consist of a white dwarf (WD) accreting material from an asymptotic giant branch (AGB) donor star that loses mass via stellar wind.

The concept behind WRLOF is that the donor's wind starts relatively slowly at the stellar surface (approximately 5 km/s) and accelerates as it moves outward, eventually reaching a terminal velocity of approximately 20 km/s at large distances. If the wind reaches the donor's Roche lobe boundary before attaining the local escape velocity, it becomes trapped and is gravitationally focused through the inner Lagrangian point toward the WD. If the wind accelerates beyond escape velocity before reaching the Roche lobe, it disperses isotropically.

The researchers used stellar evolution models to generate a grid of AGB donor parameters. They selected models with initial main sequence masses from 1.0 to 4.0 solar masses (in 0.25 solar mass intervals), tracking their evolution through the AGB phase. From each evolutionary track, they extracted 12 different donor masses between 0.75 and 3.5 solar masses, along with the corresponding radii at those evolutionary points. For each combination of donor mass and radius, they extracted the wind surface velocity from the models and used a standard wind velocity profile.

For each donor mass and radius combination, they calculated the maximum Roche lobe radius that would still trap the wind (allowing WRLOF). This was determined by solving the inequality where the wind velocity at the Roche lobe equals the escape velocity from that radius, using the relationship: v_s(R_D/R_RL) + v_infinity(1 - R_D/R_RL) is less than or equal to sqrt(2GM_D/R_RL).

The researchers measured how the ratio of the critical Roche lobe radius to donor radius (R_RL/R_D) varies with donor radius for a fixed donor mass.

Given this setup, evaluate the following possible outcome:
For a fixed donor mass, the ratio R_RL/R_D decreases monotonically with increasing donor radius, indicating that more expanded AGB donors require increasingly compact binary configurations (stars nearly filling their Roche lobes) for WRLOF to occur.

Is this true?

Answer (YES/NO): YES